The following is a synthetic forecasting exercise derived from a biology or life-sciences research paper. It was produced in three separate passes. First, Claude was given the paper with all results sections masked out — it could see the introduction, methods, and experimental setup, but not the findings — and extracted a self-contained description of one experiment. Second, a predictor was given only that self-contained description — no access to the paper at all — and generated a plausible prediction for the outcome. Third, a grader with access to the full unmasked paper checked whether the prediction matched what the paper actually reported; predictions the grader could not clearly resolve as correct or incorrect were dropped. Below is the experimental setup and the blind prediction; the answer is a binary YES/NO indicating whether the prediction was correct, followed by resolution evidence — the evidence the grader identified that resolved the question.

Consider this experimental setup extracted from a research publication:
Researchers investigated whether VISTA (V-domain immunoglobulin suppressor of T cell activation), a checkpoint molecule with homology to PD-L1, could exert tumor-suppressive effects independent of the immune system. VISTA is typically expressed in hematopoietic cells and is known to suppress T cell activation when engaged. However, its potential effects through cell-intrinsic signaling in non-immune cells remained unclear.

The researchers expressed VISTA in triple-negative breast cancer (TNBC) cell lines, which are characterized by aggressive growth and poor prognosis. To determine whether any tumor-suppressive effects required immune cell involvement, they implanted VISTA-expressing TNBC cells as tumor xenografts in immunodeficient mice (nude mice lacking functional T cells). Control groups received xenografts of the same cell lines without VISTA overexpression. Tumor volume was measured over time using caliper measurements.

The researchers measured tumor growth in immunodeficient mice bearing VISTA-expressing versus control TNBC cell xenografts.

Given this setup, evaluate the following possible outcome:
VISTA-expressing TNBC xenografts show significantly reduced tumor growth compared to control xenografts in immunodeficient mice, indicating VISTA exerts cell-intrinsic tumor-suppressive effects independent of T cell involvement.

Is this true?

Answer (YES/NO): YES